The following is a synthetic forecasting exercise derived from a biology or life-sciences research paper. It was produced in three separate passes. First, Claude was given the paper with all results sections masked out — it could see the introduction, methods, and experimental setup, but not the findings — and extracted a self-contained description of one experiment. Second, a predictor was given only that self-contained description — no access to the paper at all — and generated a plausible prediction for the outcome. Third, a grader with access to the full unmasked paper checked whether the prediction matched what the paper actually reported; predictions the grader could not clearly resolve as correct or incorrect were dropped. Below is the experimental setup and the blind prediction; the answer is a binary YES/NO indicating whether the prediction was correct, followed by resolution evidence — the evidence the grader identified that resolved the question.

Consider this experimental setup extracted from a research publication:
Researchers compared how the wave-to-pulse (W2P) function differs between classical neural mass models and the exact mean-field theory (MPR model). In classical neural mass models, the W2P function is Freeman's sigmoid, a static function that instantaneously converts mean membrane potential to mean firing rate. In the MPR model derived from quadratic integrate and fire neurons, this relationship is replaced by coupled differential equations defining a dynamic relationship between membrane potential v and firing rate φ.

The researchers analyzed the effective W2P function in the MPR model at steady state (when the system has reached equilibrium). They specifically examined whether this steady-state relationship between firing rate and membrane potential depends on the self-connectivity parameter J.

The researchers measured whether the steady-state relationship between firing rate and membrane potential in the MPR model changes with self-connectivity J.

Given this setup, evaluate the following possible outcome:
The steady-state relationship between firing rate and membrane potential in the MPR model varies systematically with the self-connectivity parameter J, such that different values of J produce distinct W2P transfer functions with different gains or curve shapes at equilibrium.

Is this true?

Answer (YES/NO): NO